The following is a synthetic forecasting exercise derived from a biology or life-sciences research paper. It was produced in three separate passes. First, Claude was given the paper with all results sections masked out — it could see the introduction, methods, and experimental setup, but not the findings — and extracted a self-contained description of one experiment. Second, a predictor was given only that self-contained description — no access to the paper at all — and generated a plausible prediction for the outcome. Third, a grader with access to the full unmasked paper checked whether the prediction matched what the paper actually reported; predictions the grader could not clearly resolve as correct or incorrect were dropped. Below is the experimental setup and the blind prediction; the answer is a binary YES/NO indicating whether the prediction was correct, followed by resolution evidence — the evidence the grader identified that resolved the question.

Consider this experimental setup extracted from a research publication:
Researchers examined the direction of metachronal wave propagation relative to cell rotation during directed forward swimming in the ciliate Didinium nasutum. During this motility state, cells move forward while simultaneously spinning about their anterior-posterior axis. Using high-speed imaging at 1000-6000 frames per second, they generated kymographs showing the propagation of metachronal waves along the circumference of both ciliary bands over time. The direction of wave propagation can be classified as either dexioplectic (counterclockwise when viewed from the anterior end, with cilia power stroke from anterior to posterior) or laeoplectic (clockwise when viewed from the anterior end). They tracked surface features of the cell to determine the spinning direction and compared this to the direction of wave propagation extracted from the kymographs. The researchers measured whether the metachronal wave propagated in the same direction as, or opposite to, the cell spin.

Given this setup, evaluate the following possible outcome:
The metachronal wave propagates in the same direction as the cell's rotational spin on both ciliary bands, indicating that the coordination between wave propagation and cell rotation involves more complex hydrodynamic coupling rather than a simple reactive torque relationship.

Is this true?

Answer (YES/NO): YES